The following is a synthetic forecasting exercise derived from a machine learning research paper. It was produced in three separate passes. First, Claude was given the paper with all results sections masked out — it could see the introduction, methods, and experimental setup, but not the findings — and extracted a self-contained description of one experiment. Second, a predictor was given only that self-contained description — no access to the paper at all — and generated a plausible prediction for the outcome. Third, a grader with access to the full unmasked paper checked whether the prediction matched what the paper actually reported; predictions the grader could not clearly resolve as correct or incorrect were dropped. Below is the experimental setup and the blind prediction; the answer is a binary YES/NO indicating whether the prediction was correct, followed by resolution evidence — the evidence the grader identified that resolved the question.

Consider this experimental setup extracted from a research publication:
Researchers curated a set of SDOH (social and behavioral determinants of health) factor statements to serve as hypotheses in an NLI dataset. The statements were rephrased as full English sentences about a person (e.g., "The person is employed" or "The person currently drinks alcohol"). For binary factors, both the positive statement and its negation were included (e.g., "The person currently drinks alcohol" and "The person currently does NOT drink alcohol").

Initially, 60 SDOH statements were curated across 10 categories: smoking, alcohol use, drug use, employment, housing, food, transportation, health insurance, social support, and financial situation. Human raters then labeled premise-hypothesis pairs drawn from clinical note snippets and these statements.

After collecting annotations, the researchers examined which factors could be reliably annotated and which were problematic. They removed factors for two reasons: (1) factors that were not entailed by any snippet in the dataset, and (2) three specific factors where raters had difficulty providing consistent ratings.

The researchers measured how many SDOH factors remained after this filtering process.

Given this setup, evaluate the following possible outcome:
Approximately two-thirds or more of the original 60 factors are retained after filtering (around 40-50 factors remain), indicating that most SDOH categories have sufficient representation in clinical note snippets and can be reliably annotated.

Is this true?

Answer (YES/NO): NO